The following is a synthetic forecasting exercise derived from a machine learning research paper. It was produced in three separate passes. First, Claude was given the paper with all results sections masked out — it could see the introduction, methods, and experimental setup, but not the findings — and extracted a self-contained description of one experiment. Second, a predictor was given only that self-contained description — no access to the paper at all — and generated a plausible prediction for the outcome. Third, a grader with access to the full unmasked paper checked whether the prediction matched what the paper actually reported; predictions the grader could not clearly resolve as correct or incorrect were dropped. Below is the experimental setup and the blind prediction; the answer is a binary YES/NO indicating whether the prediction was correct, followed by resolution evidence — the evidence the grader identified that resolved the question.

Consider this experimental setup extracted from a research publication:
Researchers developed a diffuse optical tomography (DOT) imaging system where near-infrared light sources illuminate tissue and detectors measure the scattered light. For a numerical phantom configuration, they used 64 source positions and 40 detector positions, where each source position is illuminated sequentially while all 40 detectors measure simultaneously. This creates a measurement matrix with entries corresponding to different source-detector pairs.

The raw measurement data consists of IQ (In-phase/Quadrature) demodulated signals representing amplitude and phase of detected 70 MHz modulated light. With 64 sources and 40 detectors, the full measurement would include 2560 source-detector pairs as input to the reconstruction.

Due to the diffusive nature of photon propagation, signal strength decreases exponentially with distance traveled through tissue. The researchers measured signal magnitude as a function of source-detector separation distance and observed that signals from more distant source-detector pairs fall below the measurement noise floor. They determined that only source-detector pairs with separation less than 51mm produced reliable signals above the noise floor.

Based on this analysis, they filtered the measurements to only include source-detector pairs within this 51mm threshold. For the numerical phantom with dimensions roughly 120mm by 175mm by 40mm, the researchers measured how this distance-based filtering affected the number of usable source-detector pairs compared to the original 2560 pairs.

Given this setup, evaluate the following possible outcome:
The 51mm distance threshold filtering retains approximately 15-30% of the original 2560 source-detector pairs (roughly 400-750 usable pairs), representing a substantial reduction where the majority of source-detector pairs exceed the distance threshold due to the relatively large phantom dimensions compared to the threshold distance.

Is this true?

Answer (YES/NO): YES